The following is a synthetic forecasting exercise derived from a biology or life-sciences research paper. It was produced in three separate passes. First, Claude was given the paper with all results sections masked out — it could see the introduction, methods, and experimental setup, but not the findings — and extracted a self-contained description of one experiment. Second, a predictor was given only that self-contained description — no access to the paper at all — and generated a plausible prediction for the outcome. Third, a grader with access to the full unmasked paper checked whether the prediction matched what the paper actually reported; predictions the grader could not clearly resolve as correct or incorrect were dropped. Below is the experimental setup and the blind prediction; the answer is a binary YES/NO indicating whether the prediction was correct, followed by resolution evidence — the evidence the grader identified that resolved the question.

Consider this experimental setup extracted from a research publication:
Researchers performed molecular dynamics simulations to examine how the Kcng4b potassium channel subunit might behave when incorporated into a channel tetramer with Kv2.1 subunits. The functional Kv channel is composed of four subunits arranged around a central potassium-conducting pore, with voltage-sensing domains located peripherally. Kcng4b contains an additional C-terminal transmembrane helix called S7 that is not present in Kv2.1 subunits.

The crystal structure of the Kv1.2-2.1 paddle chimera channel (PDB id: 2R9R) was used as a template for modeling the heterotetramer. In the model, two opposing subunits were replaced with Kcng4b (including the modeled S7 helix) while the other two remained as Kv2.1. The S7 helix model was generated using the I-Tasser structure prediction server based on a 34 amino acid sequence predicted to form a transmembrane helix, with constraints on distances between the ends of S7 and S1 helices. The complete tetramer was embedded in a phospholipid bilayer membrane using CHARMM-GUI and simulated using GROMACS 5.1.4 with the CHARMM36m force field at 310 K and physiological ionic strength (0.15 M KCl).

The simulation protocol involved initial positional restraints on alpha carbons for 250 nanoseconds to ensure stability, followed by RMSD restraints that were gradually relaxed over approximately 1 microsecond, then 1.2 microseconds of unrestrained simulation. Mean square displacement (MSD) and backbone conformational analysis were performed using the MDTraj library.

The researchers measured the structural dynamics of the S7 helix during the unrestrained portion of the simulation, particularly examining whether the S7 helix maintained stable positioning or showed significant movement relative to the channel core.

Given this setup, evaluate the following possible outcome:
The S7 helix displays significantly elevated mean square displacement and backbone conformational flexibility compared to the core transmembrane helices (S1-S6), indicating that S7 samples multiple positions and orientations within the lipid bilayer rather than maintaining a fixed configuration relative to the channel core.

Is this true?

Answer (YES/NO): NO